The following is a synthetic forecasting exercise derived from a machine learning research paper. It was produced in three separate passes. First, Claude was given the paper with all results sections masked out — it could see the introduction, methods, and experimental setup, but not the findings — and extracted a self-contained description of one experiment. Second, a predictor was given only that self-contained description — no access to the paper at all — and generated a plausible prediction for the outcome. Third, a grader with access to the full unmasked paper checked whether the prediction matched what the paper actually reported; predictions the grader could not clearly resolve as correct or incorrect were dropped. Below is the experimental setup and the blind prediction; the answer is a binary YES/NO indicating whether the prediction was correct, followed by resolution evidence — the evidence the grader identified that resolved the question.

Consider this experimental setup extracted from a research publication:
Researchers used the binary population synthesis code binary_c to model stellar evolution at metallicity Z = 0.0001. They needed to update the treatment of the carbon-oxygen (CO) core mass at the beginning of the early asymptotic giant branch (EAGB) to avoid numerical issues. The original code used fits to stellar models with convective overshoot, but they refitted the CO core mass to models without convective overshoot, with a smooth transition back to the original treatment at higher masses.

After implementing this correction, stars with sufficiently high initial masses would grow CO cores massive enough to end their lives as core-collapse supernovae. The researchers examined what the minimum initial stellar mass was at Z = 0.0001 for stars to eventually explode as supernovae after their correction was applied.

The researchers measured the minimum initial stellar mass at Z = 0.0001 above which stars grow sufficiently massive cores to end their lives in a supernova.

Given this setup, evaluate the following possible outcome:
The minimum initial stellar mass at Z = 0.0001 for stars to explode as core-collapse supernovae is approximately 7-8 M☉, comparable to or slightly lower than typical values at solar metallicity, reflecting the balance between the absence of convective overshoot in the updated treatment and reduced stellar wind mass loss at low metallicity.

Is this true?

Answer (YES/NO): NO